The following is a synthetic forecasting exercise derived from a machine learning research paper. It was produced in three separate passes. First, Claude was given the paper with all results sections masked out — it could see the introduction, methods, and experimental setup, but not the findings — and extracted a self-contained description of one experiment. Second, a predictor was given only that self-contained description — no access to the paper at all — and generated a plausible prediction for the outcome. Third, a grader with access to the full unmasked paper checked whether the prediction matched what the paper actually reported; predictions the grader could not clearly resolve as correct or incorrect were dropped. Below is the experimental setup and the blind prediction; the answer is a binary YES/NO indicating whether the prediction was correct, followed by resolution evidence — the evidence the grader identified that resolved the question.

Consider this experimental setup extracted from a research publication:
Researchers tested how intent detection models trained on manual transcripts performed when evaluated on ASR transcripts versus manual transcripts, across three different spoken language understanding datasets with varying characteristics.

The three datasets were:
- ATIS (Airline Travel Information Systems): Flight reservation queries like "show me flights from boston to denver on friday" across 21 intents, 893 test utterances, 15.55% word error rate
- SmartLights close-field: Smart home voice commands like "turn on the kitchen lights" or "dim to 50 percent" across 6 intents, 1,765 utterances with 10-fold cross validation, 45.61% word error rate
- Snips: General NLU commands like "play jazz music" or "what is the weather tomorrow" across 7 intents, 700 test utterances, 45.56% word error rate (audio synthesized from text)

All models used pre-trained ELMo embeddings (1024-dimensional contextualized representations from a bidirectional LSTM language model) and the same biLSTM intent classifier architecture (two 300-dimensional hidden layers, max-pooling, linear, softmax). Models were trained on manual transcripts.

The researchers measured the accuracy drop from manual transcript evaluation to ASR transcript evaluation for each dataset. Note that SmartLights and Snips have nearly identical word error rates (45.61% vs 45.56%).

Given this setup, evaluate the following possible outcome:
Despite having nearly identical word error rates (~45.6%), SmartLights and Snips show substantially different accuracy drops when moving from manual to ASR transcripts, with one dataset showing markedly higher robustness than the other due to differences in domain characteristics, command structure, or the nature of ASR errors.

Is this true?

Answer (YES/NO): YES